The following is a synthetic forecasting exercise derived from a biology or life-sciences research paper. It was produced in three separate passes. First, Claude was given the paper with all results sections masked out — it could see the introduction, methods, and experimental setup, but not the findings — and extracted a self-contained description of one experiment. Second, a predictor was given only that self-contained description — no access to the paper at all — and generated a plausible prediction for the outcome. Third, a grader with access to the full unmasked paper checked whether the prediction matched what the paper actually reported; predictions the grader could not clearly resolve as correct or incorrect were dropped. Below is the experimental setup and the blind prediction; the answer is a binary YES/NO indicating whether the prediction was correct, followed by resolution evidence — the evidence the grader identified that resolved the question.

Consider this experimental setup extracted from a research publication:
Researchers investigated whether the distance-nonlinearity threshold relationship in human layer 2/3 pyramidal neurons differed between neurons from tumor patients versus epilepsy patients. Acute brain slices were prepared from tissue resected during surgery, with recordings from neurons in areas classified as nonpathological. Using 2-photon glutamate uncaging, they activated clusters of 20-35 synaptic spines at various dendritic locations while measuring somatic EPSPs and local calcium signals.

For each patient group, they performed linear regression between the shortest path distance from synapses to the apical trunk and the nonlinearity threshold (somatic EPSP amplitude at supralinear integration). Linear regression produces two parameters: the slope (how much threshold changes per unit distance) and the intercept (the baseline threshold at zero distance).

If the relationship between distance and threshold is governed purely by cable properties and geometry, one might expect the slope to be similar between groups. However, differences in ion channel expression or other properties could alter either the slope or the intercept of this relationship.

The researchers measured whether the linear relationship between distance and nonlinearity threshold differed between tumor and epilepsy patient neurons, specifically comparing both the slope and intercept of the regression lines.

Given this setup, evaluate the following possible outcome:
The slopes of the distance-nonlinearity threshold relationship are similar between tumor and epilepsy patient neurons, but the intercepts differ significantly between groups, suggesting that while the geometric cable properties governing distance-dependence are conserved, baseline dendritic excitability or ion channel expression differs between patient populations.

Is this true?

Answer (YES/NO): YES